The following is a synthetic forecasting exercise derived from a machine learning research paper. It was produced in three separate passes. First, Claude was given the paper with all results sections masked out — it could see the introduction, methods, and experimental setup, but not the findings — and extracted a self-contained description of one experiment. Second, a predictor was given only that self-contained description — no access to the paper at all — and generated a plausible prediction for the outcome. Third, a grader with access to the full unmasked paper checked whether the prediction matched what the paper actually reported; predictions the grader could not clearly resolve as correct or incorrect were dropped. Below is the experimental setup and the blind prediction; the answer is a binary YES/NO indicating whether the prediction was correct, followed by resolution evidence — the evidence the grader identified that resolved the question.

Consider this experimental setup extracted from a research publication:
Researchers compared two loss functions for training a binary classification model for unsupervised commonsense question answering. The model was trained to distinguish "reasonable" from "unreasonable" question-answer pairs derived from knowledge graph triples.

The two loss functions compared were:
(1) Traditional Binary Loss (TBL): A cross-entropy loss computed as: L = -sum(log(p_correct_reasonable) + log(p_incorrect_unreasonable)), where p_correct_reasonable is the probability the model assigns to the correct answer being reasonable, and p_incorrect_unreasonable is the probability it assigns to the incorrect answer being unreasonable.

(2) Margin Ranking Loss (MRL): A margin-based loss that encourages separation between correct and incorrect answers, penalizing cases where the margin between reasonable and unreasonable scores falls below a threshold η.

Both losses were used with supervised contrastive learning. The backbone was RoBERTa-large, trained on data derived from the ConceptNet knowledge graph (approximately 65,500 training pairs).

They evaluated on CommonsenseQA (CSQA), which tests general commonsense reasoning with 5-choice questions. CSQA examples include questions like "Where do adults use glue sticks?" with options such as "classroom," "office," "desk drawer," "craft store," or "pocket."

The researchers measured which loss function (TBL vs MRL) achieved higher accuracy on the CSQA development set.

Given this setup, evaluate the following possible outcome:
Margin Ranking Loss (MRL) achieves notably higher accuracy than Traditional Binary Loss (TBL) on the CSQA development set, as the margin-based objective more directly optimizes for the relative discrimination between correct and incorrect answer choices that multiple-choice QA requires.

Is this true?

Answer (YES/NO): NO